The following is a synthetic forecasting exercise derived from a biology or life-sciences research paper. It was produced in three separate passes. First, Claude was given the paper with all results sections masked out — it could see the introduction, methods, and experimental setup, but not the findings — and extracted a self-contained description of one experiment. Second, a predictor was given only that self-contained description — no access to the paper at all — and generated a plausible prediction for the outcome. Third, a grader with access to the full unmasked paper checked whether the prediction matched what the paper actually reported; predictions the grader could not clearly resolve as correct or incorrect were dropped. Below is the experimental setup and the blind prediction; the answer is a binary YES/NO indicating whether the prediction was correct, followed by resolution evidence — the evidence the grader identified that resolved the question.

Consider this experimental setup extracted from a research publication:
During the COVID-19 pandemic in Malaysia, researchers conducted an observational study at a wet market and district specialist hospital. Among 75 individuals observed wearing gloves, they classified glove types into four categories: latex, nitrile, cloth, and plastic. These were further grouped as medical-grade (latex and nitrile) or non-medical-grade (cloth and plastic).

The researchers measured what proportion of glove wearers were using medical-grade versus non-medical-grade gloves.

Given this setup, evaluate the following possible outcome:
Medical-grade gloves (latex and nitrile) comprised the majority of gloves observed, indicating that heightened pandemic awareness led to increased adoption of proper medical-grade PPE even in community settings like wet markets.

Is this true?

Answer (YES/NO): YES